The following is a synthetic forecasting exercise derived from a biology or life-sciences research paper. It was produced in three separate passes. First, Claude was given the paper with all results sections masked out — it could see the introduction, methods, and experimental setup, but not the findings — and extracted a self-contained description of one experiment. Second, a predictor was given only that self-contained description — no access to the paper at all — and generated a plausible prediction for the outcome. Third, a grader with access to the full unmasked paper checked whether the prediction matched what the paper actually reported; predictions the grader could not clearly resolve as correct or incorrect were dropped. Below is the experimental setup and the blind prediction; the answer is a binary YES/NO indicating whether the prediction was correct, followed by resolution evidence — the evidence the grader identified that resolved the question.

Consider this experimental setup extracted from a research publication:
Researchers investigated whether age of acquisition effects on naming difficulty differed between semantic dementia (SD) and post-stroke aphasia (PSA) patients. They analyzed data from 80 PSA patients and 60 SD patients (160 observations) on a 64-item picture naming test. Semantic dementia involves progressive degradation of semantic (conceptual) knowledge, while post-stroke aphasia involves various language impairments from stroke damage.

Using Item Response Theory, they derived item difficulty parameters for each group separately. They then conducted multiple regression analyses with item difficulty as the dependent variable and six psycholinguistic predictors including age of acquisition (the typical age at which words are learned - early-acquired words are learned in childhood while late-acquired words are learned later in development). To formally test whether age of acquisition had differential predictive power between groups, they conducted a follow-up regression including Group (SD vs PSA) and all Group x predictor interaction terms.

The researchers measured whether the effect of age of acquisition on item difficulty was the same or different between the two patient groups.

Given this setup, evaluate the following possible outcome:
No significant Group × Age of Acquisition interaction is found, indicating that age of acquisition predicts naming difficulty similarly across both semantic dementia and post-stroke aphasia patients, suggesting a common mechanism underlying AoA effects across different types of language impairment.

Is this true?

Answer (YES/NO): NO